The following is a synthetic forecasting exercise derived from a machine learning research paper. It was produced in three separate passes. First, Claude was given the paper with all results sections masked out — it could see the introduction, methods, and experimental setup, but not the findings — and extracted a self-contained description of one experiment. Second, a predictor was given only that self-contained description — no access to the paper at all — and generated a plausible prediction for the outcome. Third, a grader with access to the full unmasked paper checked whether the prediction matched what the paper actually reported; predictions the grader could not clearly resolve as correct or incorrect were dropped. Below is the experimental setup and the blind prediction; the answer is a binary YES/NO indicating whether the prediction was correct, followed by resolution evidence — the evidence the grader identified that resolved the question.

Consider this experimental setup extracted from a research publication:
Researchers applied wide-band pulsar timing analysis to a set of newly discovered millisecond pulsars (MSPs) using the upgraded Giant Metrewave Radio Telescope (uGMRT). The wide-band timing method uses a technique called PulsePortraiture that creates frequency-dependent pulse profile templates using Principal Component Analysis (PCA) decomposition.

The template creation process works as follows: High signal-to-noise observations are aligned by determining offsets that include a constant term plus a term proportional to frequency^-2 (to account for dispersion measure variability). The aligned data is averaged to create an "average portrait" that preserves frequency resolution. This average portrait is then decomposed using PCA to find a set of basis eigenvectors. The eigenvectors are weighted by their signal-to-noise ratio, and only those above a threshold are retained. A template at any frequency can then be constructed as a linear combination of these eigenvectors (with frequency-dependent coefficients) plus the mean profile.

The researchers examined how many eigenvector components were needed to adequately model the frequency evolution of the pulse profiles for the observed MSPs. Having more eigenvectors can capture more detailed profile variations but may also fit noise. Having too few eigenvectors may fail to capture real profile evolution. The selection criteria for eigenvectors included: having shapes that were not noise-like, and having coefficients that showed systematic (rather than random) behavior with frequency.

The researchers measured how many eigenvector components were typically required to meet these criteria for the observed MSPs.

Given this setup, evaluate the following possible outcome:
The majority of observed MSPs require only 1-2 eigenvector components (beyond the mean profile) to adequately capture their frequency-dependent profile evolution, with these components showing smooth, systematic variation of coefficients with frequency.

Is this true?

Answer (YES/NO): YES